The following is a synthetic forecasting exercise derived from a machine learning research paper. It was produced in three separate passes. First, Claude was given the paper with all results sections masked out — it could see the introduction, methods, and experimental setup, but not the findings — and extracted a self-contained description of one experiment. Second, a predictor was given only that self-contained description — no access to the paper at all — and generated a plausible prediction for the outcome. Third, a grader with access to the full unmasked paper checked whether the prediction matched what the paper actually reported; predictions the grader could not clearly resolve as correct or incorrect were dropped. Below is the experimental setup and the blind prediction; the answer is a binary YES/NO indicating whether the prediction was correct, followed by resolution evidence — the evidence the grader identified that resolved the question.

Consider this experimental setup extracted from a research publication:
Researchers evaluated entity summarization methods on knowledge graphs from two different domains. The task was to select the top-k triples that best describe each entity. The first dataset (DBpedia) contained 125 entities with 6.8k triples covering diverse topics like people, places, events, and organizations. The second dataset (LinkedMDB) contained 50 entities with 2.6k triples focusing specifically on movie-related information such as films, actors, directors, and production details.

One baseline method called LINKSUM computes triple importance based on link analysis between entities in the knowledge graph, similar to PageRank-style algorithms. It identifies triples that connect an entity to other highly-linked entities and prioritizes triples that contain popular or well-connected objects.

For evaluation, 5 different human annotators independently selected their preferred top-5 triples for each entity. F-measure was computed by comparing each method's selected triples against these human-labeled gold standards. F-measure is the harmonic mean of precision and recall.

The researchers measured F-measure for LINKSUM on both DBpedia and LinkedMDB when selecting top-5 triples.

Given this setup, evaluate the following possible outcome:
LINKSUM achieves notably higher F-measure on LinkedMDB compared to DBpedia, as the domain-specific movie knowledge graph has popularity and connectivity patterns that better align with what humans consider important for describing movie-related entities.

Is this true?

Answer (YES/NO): NO